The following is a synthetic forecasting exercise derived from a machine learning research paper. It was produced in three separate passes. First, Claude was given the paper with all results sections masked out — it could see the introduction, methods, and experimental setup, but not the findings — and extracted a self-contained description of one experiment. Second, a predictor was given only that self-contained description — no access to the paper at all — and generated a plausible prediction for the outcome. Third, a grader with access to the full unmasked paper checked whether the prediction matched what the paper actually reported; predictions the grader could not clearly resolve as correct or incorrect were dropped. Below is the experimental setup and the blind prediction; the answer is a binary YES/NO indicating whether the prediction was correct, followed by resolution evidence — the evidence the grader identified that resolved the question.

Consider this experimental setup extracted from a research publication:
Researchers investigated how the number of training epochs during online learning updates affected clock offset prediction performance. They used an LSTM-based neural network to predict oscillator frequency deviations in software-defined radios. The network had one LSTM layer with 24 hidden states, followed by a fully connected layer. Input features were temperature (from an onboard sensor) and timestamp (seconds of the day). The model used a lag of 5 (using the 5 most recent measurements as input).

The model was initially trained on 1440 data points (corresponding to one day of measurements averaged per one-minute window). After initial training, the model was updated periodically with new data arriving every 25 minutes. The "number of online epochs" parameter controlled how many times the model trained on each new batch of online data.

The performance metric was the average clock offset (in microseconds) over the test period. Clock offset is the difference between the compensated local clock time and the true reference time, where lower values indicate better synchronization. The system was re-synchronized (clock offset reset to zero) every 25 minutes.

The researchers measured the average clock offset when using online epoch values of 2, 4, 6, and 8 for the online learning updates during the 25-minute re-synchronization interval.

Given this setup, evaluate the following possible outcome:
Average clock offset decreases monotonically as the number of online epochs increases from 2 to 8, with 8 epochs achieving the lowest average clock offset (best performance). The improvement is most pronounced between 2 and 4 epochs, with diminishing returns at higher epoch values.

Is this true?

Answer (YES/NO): NO